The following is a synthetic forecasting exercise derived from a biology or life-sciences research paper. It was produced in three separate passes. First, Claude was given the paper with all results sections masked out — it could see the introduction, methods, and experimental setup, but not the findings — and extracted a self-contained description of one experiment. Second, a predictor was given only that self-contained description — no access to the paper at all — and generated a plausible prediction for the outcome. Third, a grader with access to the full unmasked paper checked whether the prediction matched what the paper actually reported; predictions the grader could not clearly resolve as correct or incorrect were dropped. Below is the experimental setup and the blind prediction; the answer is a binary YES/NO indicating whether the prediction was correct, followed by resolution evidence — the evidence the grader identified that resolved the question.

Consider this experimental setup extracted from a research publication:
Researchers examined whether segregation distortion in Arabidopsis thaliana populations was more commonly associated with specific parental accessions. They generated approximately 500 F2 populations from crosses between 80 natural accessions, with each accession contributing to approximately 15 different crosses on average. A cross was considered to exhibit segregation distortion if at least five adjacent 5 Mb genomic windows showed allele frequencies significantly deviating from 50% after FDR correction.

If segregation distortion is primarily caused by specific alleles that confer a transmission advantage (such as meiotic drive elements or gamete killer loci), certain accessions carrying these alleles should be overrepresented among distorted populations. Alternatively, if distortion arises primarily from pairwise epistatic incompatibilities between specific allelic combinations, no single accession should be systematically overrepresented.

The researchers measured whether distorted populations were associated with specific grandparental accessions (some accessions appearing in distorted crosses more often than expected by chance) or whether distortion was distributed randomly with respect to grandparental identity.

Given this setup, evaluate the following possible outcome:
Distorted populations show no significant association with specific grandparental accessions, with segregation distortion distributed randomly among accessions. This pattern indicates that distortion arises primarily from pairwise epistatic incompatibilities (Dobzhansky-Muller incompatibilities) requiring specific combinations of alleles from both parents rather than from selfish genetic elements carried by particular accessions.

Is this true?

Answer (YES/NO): NO